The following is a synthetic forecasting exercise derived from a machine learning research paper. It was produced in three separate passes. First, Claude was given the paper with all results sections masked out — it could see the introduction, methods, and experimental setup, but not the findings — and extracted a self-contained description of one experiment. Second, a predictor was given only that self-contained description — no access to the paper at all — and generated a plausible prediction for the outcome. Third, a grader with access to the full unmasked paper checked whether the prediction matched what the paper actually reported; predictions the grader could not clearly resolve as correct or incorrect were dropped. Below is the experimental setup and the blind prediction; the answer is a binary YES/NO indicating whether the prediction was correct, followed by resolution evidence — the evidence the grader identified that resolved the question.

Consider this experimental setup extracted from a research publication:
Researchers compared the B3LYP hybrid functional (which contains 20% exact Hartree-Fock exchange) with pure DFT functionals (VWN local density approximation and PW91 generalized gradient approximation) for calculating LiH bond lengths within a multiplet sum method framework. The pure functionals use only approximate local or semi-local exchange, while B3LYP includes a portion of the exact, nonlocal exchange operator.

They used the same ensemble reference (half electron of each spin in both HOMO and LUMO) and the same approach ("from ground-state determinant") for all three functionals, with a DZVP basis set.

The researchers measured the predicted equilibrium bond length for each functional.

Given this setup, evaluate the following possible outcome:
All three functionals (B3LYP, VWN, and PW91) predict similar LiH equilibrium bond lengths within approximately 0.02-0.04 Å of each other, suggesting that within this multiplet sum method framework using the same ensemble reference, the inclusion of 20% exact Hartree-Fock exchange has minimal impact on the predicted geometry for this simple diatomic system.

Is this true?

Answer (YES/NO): NO